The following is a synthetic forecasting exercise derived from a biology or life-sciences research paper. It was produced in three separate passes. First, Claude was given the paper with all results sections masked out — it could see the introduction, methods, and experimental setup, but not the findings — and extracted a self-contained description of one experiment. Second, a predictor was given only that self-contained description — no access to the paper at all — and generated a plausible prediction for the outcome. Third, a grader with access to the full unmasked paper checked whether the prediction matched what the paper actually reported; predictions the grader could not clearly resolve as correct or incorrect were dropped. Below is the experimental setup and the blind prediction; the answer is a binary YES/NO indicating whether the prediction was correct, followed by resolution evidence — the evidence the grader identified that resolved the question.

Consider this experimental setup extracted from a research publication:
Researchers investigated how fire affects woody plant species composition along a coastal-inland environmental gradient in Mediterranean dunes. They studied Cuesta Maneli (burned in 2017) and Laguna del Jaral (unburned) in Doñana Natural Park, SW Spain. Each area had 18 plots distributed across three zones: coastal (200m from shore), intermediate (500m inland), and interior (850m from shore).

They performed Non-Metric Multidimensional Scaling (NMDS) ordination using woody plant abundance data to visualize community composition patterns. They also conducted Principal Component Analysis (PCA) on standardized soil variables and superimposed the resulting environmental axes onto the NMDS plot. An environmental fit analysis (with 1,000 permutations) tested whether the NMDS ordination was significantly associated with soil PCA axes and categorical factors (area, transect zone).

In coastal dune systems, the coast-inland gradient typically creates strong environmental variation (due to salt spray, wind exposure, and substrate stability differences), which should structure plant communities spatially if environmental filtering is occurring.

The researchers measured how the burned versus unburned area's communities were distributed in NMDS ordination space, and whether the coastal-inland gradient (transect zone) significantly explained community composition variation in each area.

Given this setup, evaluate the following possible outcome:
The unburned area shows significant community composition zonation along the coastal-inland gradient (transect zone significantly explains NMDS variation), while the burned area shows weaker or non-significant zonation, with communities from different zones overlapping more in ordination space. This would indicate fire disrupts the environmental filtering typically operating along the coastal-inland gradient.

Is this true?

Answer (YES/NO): YES